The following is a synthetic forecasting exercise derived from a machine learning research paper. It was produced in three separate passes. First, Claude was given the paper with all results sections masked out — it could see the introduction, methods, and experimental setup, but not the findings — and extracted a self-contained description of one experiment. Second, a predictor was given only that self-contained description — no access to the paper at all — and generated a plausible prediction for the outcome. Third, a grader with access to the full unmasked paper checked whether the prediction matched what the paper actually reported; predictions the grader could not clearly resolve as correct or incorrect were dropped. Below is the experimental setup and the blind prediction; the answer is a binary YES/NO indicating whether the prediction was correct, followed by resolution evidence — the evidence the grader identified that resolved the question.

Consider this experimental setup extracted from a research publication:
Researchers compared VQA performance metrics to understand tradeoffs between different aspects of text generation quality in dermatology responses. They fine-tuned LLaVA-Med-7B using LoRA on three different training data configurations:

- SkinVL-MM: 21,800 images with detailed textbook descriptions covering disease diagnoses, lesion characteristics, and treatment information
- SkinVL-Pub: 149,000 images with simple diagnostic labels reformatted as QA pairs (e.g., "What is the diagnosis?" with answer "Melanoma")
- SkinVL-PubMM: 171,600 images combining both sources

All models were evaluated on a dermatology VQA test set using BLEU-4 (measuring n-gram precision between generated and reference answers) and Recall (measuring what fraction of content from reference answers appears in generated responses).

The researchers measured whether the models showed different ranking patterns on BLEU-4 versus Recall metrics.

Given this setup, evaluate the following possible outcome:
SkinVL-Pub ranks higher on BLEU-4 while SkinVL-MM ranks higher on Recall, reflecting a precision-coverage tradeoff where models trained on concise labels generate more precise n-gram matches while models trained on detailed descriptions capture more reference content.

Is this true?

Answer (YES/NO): NO